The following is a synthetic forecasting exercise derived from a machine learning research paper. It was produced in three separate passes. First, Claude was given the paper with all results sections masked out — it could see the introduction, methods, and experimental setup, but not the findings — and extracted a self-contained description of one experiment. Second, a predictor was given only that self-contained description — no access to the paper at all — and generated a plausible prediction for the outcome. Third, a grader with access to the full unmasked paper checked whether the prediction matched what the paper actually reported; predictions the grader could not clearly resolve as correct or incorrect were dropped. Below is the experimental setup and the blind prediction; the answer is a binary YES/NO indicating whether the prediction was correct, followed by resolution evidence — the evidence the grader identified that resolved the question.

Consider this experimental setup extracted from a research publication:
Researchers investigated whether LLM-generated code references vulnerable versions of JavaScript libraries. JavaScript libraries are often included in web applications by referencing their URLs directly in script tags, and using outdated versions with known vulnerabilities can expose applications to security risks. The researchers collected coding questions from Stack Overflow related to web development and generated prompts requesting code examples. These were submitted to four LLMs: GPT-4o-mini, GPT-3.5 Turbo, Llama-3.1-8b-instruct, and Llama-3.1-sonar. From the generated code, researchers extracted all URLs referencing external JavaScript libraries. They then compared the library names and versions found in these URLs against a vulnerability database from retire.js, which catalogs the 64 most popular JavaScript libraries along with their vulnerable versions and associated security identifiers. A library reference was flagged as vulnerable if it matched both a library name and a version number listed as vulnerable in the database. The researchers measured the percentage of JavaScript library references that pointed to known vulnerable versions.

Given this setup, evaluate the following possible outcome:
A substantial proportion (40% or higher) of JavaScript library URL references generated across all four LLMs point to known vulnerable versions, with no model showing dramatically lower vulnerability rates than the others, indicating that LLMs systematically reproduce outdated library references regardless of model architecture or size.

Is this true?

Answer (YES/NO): NO